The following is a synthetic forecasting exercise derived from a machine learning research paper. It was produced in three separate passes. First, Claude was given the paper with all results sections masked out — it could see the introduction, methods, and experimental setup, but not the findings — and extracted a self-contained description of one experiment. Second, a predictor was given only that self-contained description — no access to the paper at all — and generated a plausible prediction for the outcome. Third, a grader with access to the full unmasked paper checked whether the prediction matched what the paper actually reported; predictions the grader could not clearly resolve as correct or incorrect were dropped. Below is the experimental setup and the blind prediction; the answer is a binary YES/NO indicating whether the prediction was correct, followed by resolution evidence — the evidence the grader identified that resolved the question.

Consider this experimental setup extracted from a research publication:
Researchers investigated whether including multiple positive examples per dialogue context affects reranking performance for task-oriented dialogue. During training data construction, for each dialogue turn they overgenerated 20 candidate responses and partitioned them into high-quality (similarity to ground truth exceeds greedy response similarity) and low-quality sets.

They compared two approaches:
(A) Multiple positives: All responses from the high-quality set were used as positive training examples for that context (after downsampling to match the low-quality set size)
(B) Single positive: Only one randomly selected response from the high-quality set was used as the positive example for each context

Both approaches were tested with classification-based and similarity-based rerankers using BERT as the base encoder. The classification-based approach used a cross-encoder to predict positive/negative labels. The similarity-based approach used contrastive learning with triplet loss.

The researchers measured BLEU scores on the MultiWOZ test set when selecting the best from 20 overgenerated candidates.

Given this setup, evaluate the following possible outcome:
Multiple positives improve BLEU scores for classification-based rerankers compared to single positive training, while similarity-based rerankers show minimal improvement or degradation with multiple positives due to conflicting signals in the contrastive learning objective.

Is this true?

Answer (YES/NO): NO